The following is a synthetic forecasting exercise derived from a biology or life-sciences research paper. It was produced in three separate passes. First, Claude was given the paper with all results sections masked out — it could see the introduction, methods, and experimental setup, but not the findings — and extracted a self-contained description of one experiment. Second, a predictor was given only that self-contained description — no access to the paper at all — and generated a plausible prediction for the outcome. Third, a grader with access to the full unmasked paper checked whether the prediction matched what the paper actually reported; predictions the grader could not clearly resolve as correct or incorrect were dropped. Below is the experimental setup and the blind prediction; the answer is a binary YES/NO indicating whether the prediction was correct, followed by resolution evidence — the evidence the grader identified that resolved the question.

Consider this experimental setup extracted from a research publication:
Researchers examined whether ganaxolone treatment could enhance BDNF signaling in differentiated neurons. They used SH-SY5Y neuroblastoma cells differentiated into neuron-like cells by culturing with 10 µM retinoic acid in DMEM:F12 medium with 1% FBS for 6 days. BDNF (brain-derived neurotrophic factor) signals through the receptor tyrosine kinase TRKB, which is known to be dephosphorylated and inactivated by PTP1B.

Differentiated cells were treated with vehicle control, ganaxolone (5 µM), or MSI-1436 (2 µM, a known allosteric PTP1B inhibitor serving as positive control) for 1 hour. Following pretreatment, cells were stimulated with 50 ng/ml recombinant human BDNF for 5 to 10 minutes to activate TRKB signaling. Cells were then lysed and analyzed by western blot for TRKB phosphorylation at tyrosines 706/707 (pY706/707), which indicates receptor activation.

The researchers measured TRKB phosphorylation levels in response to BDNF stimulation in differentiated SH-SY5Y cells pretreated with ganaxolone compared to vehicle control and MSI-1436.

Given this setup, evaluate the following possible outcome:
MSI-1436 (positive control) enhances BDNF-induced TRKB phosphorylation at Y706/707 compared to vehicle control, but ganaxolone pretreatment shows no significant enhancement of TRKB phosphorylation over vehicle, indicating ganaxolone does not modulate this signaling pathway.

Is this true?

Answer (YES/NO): NO